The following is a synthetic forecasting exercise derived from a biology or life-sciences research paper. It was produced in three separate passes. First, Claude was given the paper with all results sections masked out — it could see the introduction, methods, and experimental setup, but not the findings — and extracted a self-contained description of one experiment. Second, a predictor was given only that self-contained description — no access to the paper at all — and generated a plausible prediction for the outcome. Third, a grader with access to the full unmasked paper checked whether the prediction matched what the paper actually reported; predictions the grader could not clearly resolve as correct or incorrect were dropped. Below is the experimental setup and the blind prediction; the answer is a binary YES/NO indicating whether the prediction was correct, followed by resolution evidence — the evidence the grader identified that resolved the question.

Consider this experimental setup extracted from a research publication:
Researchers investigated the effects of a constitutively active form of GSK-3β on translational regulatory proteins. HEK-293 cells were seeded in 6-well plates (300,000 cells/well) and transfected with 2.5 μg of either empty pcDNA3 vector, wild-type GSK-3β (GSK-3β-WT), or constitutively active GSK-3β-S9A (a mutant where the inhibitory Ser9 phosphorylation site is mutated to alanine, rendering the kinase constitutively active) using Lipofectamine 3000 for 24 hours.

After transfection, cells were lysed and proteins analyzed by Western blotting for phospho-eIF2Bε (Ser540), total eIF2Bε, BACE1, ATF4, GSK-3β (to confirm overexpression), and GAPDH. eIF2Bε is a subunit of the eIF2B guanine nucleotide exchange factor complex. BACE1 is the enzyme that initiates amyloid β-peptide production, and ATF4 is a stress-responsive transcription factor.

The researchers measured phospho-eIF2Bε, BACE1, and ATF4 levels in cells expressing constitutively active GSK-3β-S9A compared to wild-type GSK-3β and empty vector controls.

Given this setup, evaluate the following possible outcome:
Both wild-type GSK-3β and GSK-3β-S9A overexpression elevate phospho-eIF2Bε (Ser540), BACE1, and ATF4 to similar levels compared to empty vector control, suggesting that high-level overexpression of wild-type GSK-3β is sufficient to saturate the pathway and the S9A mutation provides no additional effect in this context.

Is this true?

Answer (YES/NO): NO